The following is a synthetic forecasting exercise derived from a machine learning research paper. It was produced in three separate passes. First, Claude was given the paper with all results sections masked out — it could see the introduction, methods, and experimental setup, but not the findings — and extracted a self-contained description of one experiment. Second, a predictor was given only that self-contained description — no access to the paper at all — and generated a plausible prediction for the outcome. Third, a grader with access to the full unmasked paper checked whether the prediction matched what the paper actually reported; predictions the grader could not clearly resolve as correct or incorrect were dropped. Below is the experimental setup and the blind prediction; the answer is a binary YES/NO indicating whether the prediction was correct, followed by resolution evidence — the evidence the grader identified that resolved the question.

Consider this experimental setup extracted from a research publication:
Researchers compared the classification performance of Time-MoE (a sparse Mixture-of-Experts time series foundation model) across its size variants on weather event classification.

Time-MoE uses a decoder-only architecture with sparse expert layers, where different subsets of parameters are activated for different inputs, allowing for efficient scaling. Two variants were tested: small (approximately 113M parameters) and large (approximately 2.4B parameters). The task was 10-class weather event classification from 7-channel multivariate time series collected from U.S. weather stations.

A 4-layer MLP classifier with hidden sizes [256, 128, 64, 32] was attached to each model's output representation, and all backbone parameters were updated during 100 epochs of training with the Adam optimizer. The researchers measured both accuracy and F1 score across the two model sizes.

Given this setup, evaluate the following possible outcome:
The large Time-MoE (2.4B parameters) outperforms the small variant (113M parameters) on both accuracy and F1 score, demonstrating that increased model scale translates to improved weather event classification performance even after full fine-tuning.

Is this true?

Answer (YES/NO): NO